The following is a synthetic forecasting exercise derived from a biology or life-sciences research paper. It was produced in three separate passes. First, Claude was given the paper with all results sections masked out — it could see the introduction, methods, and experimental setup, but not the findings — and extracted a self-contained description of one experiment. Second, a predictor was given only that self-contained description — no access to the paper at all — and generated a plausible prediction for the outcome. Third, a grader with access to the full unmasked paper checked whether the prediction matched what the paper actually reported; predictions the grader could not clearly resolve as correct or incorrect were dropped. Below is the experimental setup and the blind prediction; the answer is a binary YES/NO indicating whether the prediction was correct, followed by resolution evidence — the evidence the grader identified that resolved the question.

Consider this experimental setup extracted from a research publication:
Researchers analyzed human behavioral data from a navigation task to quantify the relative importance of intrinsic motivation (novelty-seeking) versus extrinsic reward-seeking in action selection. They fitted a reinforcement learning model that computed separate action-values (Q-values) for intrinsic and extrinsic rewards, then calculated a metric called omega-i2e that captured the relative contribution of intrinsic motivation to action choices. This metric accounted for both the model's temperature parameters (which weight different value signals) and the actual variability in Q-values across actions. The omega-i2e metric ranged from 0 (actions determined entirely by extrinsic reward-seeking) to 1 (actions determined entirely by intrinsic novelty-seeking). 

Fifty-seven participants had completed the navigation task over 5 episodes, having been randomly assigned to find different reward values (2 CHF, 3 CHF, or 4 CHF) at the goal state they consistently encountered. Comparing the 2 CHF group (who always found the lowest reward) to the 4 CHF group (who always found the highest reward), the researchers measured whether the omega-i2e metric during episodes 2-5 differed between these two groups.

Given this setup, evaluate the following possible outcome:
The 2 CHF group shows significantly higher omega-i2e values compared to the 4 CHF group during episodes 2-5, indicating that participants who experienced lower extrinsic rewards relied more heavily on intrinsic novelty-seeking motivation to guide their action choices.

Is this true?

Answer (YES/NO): YES